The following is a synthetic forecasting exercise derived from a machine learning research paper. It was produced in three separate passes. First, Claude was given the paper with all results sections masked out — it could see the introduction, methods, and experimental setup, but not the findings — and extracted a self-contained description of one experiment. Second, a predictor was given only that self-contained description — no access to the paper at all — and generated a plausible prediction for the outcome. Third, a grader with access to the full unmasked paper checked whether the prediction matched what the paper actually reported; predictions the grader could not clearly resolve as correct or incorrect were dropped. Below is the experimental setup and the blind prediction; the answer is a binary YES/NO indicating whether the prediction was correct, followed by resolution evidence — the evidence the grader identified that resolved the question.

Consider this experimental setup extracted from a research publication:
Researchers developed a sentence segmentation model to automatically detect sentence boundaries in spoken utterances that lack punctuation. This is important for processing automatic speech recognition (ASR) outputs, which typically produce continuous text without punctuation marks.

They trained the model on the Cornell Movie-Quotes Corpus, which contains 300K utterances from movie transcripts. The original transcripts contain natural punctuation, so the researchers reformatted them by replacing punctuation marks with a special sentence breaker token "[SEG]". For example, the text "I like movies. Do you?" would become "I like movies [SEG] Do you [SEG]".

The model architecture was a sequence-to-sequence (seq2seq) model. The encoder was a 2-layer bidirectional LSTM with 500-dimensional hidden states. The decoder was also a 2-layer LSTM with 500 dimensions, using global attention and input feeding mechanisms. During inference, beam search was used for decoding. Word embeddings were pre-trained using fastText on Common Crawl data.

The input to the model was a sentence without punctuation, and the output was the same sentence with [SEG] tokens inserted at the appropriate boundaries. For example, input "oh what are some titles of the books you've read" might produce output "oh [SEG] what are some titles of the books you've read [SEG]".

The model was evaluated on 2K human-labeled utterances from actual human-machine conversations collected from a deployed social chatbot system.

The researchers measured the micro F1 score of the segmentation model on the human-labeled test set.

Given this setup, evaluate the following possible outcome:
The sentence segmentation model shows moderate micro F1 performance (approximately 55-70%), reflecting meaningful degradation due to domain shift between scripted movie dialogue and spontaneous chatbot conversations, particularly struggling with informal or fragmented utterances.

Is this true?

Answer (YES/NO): NO